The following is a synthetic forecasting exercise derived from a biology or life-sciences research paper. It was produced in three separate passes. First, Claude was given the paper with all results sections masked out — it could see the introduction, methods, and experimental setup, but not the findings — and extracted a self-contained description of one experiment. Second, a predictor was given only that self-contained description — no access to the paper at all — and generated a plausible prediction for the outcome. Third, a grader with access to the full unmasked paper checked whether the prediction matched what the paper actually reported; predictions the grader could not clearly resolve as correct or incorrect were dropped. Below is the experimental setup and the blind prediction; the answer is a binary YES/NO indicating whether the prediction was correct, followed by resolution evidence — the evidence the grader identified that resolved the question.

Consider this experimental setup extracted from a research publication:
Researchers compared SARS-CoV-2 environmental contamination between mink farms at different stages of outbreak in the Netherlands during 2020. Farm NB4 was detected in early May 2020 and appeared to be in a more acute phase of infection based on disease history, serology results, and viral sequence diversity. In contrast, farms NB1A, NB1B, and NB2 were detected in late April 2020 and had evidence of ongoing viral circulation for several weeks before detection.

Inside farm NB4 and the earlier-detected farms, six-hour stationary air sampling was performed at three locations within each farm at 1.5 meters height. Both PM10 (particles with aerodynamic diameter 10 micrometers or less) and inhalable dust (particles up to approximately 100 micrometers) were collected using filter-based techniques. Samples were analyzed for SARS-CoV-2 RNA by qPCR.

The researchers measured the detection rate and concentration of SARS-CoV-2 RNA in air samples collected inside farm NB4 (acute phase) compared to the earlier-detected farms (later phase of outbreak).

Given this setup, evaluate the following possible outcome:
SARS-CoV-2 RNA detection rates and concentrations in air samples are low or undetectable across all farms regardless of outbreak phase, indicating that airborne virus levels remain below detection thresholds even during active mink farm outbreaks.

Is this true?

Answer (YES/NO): NO